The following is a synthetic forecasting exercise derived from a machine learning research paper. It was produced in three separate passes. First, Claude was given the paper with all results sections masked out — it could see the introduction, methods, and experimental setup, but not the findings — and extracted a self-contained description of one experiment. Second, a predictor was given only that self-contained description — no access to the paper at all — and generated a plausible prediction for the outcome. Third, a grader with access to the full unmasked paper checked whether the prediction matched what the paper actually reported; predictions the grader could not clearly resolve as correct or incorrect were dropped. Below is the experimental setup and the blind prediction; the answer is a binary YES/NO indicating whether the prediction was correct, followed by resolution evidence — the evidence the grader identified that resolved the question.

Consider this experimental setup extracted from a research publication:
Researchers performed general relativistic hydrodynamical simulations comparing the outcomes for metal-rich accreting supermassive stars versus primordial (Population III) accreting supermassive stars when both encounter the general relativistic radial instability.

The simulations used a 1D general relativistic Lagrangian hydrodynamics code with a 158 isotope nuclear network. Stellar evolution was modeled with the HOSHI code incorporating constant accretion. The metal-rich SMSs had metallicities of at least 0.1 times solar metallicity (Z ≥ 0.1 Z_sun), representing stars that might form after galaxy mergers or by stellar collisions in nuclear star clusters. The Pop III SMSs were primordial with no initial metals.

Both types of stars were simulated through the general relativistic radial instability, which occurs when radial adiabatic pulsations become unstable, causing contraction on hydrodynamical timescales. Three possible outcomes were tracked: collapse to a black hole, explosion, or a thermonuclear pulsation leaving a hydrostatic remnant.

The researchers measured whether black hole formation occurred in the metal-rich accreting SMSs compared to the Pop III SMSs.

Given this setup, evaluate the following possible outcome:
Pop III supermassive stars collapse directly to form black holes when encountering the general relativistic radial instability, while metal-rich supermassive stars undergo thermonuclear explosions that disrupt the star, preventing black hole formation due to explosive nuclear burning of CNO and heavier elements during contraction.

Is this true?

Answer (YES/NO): NO